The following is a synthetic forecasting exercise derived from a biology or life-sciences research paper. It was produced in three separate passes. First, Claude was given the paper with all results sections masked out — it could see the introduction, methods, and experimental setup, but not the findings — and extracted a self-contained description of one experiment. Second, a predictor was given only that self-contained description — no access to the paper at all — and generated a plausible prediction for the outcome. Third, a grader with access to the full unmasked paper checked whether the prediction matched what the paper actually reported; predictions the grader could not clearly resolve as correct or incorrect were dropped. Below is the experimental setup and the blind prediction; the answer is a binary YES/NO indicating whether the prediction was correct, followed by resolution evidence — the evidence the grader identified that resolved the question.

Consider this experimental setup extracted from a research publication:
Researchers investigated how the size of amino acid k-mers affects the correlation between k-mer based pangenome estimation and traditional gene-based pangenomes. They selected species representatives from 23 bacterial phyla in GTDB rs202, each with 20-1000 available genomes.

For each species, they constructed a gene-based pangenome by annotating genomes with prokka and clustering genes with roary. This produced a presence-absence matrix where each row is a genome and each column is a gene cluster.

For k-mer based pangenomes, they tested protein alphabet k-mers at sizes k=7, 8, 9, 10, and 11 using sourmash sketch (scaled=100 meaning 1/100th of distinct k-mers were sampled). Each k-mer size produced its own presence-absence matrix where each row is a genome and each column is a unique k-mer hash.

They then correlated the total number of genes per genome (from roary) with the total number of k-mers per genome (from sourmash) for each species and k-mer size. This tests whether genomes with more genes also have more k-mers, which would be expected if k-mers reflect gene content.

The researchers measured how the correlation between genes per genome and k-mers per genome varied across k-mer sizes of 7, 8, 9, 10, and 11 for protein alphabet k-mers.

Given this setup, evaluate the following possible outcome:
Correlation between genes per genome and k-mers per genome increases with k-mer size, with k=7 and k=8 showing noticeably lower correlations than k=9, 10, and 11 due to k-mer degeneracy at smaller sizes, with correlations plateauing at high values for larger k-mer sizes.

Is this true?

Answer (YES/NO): NO